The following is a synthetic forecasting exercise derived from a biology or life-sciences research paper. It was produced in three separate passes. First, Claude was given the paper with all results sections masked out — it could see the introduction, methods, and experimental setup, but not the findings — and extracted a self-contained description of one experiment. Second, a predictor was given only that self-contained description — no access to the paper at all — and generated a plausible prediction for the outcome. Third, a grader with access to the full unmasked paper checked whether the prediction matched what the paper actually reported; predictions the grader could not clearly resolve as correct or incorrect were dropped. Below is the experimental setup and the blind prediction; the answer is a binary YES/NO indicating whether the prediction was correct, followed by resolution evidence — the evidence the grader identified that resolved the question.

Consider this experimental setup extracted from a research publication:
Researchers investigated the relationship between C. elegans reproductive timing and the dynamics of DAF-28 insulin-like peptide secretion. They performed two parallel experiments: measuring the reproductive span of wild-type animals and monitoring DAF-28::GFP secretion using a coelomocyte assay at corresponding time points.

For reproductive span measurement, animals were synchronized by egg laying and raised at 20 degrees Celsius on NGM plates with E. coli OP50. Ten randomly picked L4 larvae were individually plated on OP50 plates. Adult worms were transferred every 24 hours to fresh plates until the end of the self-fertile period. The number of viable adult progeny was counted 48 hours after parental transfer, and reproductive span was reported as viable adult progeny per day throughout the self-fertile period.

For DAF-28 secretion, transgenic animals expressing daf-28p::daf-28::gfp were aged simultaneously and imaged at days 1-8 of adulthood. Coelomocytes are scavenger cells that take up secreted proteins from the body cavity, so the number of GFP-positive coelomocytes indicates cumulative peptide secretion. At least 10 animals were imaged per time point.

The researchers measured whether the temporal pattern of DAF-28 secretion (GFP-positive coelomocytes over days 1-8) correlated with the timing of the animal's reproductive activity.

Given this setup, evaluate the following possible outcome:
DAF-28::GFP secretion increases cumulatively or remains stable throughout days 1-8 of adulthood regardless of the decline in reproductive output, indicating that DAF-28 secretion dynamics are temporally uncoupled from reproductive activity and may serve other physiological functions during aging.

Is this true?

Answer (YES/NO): NO